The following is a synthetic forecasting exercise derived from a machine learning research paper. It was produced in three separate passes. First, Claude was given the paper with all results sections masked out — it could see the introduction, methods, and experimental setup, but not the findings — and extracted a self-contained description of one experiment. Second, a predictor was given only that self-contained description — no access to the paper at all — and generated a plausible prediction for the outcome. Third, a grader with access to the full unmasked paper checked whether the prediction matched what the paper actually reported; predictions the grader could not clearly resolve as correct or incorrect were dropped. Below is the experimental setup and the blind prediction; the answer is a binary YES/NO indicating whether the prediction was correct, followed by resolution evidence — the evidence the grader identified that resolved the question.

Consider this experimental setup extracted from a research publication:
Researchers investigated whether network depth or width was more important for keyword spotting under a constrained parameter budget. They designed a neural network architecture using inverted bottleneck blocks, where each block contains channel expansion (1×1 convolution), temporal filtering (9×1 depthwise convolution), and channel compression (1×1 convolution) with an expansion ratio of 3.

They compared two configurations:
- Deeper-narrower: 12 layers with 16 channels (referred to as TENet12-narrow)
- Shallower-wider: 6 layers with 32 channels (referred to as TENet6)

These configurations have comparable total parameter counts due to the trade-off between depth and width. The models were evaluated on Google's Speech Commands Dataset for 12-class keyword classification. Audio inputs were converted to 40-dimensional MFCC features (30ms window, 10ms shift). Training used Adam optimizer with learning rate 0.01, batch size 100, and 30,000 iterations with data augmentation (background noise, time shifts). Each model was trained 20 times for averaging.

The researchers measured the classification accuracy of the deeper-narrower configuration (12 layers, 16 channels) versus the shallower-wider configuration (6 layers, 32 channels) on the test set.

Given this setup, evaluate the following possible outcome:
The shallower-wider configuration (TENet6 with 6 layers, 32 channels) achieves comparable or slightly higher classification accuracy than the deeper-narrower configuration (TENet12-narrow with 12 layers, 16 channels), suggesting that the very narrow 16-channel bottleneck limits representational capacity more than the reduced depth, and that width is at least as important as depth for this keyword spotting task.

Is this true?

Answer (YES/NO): YES